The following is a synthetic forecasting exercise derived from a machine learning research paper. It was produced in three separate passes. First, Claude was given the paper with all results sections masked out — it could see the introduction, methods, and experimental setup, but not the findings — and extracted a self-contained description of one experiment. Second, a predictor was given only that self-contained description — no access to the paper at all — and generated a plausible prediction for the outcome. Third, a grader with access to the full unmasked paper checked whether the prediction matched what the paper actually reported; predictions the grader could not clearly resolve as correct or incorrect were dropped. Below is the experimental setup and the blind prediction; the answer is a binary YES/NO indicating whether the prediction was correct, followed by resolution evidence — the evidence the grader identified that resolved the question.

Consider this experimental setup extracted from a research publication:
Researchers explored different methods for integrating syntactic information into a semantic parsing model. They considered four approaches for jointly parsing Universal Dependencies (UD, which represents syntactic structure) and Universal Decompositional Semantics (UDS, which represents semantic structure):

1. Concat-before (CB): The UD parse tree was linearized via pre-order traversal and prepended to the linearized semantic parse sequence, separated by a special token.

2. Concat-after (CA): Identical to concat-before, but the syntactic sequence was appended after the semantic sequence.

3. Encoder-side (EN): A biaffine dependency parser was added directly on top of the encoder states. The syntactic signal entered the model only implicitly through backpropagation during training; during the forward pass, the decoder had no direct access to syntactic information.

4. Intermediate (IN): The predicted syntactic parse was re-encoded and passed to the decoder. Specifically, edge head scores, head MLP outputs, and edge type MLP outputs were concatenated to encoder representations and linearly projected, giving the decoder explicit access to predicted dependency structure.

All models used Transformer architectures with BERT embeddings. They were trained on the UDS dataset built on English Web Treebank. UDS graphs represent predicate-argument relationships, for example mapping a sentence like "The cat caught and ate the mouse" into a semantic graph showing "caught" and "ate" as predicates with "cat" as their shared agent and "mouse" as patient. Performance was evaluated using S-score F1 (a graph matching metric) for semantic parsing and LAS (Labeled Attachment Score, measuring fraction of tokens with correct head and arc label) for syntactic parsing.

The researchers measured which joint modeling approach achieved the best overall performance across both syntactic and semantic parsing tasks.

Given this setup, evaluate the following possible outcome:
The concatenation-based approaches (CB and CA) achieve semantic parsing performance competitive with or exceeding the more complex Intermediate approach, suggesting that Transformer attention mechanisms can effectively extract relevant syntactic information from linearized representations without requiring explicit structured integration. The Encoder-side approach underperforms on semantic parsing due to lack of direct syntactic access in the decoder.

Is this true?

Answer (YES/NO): NO